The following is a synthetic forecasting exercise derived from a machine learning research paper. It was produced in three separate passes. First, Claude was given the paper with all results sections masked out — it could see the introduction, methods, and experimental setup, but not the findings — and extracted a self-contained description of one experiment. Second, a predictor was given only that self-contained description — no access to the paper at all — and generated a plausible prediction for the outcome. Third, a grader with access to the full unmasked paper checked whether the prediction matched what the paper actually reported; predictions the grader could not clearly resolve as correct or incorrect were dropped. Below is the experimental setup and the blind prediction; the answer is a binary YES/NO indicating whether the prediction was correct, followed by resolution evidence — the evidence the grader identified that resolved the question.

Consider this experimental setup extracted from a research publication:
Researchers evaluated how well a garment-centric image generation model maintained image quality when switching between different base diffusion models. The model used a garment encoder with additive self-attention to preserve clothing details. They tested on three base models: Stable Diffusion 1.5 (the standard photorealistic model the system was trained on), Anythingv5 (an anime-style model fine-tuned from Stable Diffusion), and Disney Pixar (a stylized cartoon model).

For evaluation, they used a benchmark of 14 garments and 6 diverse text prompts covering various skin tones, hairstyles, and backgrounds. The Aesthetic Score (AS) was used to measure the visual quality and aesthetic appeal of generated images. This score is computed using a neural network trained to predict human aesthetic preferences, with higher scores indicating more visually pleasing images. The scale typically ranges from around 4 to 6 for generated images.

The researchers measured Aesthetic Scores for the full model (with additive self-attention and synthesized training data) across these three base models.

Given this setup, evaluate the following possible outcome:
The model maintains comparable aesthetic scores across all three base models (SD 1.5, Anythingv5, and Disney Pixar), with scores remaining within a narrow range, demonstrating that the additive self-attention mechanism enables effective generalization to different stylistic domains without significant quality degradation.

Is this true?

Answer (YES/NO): YES